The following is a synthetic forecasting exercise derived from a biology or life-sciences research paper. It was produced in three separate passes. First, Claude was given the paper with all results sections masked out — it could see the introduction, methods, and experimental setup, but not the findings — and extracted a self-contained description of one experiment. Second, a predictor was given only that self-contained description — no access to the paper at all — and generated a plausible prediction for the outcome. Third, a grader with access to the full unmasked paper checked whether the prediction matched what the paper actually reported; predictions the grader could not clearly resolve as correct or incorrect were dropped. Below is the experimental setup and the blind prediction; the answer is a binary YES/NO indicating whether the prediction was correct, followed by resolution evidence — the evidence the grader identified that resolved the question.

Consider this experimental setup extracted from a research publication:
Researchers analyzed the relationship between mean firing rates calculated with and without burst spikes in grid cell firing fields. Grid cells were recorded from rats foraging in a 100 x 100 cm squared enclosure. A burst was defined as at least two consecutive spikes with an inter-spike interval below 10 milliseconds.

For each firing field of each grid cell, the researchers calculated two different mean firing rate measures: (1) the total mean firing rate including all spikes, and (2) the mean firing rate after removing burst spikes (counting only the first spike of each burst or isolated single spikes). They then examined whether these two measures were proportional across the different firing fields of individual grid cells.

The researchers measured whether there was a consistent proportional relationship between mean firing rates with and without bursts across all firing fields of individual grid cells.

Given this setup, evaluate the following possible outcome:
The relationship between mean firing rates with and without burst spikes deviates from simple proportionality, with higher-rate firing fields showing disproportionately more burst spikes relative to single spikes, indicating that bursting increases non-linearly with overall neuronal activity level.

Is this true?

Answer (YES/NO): NO